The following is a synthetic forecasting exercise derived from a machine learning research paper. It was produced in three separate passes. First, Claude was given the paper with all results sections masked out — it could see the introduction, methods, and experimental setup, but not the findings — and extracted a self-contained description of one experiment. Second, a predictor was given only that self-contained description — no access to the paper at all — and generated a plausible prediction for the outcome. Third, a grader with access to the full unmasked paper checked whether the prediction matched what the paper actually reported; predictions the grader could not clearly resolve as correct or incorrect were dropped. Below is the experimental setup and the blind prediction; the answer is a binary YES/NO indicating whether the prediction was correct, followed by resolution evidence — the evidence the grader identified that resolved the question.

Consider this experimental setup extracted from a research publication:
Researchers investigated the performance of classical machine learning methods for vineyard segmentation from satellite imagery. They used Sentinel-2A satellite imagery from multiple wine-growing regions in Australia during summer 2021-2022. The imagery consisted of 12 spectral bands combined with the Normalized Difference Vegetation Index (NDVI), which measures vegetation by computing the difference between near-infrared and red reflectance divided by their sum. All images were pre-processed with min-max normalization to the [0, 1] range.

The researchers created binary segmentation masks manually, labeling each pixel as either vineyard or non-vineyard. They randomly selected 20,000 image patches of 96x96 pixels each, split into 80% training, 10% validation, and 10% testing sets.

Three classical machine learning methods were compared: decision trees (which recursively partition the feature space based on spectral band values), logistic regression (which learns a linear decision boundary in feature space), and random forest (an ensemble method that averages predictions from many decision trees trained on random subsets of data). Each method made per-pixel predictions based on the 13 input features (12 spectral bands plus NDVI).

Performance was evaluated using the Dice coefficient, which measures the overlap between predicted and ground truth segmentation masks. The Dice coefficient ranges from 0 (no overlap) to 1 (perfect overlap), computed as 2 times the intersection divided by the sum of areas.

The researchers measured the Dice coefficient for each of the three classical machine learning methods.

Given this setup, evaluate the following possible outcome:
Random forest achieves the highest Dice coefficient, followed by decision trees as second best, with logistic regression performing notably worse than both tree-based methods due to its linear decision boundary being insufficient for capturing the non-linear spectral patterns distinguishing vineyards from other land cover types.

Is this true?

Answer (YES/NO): NO